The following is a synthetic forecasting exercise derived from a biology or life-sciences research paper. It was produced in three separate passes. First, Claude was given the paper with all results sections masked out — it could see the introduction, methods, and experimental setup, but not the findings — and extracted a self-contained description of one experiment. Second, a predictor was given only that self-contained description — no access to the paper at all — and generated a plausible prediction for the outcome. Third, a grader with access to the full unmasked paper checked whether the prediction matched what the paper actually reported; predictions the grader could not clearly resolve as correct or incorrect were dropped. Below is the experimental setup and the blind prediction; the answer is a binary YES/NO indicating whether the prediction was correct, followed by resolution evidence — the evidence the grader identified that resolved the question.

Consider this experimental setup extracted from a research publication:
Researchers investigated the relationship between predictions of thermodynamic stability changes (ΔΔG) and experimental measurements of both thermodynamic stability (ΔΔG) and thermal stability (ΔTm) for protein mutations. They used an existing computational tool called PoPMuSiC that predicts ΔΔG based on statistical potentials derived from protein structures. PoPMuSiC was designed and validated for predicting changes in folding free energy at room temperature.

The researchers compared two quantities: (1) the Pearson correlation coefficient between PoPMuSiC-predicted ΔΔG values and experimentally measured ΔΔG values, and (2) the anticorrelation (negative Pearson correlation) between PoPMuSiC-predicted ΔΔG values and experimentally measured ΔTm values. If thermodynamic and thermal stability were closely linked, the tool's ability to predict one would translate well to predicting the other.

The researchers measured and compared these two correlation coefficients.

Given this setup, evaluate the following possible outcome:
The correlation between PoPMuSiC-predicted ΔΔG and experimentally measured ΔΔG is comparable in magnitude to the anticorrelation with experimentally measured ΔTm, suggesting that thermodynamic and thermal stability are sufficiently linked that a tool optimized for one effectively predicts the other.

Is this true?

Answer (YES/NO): NO